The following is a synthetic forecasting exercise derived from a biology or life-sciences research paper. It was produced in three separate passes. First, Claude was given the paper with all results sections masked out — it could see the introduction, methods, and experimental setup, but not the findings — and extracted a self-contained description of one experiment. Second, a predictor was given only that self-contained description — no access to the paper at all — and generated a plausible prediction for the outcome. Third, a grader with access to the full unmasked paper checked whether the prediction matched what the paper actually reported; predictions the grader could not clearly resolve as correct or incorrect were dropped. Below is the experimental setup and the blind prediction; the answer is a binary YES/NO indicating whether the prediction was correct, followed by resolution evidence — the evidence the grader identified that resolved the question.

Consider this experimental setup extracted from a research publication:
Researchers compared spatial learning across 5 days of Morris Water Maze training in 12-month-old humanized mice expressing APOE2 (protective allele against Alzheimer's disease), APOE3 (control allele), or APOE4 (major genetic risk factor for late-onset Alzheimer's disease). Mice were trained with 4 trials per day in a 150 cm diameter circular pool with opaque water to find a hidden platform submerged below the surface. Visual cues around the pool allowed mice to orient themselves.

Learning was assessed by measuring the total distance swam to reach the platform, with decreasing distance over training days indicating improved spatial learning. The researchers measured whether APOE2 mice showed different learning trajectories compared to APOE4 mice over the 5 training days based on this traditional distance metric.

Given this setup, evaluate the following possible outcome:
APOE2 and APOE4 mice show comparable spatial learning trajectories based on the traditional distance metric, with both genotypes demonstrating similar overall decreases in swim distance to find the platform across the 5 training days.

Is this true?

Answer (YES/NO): NO